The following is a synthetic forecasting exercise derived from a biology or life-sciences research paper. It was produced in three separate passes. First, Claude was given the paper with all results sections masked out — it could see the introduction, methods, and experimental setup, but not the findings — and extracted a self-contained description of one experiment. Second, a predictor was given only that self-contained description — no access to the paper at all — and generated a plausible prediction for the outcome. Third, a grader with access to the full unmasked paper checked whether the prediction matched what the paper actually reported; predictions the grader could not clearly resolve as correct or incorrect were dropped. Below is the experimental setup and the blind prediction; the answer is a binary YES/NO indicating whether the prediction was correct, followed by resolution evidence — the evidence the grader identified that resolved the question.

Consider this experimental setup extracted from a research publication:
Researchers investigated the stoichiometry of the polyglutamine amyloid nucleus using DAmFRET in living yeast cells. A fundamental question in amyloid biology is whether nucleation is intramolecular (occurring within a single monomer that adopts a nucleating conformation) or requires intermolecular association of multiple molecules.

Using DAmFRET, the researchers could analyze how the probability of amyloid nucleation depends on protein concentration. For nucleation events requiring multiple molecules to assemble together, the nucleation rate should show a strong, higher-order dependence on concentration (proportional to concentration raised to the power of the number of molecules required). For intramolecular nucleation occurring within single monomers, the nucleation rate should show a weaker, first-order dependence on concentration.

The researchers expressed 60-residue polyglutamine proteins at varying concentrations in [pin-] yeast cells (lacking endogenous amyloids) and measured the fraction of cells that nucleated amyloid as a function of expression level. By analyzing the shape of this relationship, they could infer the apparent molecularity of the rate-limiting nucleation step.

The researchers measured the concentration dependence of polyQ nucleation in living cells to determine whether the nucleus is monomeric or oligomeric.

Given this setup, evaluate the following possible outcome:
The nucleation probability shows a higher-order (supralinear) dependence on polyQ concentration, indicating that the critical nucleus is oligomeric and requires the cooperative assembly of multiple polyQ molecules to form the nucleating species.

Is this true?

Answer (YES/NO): NO